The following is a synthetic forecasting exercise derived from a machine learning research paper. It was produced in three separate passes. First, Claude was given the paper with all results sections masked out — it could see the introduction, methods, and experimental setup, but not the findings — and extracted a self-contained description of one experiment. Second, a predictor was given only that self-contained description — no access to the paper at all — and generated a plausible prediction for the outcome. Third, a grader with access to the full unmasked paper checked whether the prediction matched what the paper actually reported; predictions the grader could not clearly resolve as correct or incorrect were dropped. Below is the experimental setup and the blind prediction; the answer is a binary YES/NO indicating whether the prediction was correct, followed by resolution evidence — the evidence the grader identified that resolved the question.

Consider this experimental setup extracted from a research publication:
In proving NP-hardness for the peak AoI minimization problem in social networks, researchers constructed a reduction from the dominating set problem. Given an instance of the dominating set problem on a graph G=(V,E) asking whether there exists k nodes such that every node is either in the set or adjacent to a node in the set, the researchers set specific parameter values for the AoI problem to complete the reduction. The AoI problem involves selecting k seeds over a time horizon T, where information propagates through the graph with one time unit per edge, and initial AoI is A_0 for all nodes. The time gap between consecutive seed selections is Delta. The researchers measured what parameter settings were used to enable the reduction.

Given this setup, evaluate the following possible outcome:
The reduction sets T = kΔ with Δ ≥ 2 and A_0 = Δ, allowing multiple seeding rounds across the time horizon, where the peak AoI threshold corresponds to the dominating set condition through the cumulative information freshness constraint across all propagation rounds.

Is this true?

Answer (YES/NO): NO